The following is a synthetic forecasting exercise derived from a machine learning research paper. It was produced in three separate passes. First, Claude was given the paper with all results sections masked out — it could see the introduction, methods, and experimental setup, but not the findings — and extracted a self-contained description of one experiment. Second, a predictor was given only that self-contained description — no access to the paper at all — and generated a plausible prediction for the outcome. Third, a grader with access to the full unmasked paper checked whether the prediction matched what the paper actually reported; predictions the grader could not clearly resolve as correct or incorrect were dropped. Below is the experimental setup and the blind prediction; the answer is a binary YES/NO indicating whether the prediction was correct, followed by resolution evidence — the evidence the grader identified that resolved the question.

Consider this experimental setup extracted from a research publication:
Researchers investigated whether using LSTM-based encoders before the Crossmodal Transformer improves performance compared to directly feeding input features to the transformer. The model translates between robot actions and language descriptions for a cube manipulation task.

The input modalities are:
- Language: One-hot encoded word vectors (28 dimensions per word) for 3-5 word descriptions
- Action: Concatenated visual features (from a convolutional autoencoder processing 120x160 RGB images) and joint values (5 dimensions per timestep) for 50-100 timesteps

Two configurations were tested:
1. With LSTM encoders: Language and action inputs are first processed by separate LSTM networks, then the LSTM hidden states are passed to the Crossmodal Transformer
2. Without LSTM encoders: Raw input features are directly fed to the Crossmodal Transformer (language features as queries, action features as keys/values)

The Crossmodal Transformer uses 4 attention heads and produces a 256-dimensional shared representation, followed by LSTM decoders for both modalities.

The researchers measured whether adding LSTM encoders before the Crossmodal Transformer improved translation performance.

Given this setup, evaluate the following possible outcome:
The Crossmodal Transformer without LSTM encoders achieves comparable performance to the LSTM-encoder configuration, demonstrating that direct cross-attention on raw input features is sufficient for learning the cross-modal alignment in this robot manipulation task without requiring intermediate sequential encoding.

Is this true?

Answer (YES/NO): YES